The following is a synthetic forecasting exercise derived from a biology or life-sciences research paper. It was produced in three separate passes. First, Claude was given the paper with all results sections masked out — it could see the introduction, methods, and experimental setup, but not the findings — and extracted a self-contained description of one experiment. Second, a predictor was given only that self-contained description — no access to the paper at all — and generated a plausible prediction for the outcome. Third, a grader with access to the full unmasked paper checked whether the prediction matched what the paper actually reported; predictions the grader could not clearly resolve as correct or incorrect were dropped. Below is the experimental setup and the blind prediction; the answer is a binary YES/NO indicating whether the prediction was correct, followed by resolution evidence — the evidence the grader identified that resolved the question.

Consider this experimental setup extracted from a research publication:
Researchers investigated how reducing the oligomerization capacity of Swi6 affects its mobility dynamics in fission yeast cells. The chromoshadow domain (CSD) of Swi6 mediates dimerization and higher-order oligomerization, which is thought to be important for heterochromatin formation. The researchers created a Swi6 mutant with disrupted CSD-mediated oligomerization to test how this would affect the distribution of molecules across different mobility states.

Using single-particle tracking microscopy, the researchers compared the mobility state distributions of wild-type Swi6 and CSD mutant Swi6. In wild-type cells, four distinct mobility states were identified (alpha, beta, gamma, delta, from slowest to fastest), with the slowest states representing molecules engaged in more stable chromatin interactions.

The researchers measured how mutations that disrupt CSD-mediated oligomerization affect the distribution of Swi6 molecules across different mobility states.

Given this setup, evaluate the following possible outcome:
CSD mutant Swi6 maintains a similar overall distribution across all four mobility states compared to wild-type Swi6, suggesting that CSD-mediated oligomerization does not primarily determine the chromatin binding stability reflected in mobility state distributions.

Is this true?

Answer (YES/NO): NO